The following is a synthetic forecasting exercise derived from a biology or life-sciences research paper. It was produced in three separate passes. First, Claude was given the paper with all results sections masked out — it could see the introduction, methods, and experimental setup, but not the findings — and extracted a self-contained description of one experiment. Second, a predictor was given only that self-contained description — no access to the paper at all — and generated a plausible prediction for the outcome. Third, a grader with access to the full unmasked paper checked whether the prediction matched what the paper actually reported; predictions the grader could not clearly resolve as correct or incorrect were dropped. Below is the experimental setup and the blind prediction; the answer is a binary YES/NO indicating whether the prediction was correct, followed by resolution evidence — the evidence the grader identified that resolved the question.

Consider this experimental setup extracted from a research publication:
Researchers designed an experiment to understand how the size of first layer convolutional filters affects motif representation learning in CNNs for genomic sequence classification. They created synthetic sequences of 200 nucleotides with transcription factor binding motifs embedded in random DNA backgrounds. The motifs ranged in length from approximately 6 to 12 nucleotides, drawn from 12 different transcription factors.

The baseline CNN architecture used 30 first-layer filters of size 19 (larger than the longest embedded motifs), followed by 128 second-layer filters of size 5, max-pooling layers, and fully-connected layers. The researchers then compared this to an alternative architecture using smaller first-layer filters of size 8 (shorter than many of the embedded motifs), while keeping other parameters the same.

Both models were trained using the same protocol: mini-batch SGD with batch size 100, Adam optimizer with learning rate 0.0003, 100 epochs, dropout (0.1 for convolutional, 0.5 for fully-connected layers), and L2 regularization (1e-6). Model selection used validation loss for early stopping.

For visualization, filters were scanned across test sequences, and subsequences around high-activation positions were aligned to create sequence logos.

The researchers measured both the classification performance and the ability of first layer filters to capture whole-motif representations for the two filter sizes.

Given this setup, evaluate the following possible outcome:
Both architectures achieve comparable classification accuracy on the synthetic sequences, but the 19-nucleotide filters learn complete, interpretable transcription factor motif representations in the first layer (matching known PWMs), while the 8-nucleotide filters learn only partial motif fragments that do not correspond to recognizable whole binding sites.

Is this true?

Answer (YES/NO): NO